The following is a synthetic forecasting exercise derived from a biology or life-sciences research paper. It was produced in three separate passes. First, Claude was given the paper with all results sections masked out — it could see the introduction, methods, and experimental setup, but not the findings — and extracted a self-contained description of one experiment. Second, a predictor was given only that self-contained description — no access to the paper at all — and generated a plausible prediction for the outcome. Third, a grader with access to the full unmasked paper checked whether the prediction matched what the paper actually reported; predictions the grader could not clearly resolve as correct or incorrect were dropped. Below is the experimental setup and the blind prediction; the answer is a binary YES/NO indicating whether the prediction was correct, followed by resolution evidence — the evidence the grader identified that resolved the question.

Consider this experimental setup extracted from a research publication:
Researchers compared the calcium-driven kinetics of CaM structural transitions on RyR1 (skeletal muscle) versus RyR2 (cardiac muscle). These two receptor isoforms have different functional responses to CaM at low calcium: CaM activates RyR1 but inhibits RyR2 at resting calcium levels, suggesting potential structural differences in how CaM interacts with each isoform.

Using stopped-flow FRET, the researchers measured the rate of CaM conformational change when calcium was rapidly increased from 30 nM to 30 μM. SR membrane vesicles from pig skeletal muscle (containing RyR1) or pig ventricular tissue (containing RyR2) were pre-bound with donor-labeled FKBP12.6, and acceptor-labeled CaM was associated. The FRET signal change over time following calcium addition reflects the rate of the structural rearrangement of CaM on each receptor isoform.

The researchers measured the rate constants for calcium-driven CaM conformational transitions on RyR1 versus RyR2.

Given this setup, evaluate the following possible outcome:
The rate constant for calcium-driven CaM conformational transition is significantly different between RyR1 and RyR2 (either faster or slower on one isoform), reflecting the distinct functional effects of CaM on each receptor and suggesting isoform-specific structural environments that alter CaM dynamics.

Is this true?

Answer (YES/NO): YES